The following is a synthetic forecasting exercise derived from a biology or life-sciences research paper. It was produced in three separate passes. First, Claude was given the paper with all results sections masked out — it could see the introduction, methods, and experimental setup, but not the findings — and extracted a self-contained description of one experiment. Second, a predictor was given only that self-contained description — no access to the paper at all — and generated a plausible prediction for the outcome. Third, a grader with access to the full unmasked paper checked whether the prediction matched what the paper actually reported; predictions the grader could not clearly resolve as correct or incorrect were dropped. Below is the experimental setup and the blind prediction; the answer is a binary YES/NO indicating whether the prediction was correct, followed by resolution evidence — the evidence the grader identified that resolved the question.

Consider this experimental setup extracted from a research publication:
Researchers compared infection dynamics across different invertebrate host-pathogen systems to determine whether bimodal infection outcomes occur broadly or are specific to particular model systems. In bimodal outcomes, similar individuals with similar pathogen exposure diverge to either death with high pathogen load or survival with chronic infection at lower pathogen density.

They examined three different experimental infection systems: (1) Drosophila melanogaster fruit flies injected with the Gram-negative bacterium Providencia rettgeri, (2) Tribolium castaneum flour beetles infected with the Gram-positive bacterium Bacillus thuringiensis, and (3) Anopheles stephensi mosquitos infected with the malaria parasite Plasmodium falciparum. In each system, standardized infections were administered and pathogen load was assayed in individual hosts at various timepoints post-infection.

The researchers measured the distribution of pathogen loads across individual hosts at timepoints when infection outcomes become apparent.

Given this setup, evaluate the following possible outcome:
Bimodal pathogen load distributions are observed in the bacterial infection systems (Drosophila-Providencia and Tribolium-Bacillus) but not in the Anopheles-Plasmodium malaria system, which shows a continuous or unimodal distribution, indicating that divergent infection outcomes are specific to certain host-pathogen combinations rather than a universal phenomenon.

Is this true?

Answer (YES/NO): NO